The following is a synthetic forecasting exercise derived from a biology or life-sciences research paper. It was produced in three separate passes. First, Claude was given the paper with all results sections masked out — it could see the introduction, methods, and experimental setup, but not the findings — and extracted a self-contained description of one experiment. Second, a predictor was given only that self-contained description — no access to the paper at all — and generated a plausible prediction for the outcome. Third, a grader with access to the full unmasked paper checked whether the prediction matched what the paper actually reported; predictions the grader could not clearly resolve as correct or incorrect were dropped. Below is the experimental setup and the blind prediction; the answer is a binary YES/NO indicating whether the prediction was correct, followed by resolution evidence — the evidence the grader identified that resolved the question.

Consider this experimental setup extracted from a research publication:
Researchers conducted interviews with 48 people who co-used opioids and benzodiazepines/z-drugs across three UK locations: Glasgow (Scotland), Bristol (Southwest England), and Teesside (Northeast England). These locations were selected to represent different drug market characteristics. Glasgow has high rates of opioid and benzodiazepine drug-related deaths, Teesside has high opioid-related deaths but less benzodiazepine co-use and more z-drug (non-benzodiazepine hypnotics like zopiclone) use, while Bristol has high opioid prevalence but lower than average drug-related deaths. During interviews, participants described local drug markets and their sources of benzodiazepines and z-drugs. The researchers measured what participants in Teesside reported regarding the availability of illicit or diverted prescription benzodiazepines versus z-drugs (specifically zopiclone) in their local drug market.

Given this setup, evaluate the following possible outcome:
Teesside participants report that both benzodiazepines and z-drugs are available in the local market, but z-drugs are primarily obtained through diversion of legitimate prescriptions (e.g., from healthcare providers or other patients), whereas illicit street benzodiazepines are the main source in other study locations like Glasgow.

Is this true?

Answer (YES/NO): NO